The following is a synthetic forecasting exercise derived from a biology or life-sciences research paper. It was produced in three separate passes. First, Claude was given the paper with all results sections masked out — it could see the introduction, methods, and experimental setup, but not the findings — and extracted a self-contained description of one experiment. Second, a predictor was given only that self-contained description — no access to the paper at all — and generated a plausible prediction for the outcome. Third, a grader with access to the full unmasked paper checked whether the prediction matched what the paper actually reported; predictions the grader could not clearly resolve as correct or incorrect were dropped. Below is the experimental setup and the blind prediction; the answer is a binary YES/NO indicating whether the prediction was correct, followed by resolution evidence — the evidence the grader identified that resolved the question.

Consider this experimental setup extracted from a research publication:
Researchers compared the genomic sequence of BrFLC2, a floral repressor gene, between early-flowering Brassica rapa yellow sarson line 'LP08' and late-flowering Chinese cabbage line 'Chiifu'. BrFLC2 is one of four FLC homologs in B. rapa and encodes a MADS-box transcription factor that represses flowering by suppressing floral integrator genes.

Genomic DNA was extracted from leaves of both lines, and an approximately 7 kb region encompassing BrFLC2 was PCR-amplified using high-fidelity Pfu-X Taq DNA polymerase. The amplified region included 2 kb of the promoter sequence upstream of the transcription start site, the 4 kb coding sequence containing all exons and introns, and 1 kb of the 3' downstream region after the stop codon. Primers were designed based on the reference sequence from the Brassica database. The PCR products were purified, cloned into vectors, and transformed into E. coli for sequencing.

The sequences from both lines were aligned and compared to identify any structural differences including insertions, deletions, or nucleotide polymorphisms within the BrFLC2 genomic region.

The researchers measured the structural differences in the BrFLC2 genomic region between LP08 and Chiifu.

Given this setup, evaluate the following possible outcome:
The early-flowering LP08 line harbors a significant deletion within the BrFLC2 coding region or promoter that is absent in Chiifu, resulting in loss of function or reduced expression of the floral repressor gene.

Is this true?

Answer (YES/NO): YES